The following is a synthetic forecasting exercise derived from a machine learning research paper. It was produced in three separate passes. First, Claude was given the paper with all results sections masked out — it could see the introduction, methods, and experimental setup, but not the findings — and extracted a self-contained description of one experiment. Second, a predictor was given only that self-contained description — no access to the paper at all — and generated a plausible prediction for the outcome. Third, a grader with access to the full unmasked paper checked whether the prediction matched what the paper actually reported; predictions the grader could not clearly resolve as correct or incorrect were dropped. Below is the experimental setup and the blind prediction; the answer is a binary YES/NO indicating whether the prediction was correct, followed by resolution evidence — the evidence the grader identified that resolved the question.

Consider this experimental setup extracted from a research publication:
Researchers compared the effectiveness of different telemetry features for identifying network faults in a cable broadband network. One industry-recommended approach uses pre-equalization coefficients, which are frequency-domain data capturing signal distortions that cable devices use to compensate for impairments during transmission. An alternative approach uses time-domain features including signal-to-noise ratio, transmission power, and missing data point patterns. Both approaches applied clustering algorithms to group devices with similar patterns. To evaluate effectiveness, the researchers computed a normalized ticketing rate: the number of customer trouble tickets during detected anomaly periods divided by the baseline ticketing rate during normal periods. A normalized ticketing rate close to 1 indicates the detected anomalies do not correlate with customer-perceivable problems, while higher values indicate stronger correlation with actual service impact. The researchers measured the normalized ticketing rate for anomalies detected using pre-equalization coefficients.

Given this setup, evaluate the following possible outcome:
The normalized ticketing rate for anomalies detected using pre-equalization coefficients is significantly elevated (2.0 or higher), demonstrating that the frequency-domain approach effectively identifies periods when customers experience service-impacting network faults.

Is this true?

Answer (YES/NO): NO